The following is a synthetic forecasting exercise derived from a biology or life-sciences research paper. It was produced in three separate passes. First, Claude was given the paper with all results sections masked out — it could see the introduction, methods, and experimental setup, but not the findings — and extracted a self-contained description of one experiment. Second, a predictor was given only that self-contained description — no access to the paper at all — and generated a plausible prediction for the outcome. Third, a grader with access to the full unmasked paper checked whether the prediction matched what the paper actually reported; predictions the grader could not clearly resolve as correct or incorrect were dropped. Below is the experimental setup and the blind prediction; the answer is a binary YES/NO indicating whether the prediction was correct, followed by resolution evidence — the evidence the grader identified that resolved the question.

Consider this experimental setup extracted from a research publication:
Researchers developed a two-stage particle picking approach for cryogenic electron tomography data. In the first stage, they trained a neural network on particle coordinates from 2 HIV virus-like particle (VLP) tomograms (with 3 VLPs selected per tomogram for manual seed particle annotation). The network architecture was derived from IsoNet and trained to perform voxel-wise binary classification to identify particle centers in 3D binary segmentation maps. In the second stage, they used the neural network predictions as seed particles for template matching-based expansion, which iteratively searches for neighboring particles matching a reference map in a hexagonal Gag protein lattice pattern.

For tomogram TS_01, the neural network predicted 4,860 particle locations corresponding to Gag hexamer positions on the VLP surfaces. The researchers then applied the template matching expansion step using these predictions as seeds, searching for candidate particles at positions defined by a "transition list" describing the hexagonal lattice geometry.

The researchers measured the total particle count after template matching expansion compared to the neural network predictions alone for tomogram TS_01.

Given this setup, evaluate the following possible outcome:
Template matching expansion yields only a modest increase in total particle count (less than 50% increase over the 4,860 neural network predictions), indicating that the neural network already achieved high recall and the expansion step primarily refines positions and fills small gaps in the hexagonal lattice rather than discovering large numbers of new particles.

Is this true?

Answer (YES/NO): YES